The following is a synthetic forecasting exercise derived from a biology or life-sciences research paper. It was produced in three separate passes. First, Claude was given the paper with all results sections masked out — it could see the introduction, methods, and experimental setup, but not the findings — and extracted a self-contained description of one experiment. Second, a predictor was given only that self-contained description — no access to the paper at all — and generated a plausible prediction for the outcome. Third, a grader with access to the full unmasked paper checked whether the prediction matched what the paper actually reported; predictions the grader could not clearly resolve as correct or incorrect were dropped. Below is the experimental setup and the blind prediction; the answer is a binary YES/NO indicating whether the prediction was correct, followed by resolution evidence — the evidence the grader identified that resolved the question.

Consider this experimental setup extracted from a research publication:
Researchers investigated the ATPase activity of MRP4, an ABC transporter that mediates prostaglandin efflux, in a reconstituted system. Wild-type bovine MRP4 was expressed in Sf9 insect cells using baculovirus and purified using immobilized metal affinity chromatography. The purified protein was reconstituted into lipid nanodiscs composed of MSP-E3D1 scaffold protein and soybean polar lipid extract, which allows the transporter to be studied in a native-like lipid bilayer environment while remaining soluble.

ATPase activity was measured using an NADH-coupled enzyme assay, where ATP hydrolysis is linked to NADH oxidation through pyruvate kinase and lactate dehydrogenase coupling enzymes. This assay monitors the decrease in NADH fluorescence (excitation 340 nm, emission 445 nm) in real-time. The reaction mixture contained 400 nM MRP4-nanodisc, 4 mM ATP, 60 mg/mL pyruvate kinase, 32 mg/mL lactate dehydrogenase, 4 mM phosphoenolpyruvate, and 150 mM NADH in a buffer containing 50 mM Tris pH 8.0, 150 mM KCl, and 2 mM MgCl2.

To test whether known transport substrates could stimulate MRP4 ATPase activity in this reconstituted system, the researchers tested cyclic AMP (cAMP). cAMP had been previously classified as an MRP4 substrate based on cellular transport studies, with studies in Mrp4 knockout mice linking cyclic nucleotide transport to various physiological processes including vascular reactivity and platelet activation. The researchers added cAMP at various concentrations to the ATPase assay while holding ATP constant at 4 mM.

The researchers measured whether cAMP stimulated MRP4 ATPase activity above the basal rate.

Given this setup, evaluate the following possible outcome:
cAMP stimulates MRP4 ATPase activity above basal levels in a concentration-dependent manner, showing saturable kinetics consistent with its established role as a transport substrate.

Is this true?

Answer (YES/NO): NO